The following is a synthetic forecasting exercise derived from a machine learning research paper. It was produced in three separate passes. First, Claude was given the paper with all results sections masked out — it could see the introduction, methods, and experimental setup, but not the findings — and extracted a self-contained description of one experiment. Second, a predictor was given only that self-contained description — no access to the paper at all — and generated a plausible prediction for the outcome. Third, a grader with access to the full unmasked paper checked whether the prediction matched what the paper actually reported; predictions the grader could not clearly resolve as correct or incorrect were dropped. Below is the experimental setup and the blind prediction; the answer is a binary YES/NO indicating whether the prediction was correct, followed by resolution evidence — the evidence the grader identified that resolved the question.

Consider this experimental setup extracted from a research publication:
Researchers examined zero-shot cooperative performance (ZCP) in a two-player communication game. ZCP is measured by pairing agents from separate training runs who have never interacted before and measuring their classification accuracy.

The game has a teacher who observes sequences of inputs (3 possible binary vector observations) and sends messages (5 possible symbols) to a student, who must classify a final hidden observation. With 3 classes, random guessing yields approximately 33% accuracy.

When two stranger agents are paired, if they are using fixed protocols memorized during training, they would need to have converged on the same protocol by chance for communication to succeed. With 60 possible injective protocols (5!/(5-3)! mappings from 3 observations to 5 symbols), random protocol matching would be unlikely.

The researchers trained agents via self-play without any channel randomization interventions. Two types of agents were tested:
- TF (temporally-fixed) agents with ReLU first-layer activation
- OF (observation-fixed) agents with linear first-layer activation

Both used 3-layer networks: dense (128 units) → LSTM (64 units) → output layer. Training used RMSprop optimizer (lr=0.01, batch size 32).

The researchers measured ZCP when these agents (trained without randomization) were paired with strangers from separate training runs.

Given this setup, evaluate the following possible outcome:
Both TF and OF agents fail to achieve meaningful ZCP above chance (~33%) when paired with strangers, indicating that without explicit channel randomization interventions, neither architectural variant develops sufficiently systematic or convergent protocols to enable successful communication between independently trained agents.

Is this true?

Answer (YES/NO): YES